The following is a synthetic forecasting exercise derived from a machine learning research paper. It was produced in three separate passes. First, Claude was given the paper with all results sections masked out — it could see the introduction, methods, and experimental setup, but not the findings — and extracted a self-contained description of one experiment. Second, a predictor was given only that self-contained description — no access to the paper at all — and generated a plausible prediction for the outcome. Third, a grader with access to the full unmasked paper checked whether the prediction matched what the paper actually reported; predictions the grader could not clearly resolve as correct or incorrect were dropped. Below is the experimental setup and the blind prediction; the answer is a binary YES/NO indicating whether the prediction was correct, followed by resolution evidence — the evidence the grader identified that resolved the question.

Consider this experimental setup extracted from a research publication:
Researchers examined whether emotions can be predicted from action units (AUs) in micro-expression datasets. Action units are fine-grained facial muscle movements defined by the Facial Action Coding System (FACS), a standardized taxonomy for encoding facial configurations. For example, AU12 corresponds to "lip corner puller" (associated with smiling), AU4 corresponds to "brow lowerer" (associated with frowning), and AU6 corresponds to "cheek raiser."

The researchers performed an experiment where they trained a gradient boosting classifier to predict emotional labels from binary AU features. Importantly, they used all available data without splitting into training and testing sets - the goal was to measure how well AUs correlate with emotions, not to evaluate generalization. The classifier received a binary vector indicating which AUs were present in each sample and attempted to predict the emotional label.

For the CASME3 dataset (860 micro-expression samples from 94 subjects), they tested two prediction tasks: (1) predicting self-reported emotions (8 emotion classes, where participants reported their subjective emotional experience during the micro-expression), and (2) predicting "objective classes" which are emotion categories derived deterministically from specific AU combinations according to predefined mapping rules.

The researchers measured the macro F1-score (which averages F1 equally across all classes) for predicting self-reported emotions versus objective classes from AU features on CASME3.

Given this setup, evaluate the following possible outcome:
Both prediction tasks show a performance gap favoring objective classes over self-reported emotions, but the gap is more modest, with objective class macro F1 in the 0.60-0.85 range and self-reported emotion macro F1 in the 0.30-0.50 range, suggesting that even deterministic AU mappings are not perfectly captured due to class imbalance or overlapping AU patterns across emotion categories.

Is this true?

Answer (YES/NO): NO